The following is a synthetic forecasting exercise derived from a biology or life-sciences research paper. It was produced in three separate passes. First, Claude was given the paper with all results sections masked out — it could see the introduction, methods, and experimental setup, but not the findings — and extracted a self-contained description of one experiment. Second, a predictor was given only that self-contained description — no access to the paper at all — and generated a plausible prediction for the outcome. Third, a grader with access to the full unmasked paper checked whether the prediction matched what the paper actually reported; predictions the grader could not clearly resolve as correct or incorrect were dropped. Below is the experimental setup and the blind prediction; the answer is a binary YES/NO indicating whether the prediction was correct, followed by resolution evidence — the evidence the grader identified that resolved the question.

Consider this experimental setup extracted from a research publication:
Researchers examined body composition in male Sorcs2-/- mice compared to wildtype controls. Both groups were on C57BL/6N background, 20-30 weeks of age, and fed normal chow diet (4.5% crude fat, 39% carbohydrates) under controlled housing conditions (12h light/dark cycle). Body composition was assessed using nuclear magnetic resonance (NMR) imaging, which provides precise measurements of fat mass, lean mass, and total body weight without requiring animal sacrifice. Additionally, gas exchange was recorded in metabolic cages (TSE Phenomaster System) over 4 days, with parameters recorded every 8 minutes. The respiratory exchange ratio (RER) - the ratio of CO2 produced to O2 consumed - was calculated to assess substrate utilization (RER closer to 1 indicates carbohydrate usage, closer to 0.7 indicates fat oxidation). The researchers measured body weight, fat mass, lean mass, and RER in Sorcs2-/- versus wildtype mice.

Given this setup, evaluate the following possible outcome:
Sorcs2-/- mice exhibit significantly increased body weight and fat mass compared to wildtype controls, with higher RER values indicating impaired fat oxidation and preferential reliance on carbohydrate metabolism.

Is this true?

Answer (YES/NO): NO